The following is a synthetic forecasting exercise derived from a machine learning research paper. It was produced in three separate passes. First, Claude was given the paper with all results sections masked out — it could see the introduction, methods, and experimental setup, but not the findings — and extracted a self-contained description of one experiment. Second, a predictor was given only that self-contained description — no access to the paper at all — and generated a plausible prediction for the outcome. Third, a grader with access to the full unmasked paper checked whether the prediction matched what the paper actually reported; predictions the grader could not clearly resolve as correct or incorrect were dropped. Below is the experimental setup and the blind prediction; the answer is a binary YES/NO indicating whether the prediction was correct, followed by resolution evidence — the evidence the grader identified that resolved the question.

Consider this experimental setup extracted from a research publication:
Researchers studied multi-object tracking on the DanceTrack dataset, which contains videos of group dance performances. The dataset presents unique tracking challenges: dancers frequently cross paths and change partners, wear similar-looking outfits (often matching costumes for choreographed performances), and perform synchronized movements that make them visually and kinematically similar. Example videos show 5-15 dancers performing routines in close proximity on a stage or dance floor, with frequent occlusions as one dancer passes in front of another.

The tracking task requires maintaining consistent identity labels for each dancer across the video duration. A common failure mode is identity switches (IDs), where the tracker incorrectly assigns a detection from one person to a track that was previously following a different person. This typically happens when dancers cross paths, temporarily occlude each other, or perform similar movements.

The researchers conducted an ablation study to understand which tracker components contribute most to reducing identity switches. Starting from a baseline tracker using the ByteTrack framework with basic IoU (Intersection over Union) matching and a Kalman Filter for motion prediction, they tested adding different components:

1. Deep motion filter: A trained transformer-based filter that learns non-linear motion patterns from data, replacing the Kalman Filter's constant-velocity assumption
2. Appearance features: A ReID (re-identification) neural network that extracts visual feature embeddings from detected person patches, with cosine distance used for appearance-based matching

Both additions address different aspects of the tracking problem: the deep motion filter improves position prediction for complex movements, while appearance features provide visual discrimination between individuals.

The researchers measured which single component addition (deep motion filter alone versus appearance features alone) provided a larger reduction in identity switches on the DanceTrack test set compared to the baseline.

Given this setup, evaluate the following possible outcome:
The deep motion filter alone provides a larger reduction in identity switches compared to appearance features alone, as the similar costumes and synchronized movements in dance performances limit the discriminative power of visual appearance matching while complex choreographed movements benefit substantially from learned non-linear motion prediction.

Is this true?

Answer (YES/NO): NO